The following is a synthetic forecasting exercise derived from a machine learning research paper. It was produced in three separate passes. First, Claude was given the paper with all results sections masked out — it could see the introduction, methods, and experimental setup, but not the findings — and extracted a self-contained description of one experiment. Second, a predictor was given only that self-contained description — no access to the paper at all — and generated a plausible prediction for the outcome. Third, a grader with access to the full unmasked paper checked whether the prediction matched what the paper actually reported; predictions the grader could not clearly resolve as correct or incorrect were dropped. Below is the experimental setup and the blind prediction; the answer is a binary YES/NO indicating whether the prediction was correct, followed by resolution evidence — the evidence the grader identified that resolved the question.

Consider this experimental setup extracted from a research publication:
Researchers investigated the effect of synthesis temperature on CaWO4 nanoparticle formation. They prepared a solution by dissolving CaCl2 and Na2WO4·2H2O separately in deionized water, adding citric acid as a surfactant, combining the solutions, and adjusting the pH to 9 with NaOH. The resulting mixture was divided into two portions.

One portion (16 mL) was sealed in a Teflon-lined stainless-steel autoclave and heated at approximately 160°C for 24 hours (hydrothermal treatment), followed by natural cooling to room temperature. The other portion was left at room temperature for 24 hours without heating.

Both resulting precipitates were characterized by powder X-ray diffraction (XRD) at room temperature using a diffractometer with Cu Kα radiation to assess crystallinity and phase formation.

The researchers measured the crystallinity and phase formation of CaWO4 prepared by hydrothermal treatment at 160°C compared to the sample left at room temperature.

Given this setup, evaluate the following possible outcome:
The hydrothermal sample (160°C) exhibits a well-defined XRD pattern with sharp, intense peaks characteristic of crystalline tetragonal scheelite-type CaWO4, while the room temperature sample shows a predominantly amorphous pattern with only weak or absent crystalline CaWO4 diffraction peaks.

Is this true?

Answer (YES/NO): NO